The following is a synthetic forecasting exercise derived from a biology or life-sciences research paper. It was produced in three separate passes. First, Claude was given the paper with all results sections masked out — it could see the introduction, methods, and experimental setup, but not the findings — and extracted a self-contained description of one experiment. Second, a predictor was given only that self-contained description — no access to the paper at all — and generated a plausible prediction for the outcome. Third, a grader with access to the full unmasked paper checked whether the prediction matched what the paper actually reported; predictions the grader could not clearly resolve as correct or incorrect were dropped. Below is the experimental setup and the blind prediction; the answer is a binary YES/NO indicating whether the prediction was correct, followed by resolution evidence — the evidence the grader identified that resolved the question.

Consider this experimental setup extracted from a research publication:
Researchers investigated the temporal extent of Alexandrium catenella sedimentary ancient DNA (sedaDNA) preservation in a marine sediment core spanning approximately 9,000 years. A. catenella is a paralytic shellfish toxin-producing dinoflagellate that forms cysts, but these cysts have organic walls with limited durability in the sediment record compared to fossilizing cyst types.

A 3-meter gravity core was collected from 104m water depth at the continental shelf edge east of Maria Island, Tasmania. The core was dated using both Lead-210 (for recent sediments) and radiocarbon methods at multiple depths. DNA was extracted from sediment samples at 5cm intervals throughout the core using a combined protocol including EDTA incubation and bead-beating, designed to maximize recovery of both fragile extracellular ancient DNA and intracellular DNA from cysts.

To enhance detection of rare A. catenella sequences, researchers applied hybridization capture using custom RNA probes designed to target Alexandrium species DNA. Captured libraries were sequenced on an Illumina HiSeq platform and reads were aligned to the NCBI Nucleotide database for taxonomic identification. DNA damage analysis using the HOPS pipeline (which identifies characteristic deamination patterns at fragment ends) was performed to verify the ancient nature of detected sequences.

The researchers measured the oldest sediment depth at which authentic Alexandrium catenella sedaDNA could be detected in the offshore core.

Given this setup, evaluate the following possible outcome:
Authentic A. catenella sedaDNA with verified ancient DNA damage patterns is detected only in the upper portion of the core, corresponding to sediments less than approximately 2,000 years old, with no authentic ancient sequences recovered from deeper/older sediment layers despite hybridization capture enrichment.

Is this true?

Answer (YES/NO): NO